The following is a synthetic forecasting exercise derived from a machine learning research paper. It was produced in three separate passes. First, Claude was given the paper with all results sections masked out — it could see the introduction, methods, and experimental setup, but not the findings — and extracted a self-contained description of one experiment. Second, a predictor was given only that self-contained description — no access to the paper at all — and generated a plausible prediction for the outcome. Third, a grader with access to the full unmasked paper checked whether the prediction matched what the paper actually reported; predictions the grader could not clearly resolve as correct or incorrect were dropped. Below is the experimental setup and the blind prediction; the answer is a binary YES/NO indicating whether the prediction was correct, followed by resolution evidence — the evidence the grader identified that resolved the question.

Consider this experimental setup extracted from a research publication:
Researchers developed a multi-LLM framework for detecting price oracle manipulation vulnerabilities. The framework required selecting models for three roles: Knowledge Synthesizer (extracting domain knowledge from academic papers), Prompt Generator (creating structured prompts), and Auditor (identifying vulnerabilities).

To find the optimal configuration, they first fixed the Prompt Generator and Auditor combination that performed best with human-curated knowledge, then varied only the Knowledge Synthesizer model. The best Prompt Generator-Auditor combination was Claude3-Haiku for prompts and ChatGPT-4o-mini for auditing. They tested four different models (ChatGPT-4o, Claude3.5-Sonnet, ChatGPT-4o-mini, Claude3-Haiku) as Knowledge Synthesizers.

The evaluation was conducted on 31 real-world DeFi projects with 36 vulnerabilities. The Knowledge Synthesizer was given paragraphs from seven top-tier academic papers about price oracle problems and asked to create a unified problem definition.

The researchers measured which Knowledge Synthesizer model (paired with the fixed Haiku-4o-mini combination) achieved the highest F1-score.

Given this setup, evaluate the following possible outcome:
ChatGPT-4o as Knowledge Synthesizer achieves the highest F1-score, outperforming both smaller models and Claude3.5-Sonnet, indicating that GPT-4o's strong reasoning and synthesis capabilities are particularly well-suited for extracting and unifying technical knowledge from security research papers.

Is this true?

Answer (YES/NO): NO